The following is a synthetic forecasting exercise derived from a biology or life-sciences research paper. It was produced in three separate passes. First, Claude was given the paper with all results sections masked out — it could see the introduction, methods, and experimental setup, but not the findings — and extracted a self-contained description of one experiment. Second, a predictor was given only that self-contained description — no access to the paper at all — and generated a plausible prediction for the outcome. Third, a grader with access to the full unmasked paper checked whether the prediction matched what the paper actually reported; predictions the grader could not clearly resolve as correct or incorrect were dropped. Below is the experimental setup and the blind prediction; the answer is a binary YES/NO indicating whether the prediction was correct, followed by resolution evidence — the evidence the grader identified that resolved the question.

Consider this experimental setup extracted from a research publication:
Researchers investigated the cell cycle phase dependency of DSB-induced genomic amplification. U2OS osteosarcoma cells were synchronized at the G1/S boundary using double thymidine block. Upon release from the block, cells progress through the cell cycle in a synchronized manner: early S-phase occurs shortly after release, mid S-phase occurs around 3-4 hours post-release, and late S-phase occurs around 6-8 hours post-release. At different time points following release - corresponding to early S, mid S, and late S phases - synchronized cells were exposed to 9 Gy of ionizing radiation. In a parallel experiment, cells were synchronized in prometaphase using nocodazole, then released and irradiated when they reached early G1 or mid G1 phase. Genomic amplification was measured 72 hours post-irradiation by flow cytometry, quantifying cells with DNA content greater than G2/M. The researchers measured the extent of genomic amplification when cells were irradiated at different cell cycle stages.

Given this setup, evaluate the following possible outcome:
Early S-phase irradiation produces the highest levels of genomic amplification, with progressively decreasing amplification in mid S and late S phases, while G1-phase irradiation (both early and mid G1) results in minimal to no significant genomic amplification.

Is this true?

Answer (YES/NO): NO